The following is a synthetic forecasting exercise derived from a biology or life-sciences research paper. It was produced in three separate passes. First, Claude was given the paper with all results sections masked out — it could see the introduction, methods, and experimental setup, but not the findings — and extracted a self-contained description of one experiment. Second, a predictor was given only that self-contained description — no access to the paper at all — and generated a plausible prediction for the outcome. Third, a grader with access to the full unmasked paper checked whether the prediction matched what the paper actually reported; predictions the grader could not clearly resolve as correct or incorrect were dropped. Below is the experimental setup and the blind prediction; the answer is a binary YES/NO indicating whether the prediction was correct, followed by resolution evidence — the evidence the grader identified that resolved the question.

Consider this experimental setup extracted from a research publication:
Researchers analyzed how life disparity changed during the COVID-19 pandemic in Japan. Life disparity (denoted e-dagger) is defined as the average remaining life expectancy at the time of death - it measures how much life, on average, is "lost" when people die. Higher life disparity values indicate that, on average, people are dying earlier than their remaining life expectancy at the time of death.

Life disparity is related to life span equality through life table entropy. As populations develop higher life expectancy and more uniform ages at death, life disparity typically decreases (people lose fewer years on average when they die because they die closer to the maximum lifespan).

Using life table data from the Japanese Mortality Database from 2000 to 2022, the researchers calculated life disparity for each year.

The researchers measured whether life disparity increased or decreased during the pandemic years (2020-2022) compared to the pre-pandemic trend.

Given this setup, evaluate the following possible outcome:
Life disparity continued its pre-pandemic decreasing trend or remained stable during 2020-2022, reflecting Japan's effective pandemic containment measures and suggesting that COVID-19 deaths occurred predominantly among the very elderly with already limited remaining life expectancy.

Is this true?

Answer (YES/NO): NO